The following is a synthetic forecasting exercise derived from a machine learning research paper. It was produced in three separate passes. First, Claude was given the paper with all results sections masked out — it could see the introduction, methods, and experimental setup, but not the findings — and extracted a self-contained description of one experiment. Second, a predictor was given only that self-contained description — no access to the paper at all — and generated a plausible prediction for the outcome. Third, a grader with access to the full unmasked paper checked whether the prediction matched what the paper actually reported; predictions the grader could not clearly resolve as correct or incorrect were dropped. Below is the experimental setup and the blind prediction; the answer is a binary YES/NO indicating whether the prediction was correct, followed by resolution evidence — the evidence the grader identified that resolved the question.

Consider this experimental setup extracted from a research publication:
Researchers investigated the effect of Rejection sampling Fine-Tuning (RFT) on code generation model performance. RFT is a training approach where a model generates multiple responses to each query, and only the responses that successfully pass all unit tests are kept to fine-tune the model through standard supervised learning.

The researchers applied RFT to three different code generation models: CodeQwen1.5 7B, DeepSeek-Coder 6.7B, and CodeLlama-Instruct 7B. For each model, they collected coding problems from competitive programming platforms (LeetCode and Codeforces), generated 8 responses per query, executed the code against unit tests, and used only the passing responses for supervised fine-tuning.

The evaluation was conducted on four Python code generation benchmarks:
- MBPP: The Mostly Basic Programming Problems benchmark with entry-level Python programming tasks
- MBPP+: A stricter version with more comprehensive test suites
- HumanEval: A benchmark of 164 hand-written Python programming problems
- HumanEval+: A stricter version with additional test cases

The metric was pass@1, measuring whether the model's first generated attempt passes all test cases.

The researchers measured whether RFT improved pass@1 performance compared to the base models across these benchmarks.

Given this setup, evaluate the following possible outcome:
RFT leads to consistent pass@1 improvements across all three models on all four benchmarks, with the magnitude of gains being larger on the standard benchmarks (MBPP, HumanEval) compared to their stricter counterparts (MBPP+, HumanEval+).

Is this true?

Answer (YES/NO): NO